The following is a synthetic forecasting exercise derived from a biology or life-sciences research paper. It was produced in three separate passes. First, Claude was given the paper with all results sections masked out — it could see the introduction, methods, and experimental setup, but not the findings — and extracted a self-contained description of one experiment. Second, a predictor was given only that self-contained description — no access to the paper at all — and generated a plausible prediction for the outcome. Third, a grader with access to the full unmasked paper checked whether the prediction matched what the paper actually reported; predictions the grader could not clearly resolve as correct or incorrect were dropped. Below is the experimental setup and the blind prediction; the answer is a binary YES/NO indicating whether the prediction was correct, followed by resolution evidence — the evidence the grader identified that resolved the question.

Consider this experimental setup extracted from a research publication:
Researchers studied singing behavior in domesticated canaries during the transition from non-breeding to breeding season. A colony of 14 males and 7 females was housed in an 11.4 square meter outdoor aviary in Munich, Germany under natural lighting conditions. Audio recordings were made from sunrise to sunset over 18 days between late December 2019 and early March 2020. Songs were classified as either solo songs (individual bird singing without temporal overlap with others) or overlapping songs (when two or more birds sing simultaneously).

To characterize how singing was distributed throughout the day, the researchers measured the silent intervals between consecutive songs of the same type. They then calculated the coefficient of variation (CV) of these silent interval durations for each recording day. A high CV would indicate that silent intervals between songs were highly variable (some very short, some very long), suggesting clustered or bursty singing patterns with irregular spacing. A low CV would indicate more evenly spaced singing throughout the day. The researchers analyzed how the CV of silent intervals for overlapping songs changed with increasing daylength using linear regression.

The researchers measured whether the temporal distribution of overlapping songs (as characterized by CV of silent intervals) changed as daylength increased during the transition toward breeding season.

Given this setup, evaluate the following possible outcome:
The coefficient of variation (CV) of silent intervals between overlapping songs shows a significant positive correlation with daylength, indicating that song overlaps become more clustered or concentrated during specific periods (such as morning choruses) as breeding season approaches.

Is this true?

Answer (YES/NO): NO